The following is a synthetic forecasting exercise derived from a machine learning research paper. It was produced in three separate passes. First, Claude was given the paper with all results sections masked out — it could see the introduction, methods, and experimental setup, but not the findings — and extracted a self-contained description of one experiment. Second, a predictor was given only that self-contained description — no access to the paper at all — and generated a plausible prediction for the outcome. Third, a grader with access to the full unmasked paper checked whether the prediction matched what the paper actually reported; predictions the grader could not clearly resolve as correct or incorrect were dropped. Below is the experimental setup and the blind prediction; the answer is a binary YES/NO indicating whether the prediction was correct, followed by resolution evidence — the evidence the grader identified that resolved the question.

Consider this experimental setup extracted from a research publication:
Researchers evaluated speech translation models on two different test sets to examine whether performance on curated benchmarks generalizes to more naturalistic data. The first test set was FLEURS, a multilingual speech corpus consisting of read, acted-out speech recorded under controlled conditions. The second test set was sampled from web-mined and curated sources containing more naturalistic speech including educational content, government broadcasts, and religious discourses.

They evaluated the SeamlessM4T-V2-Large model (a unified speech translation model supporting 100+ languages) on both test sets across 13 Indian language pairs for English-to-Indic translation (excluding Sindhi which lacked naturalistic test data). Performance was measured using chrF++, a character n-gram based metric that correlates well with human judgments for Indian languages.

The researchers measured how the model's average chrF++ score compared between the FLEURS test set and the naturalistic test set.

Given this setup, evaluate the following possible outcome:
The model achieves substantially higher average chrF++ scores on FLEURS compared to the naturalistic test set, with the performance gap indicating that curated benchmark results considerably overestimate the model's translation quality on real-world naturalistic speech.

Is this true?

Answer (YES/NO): YES